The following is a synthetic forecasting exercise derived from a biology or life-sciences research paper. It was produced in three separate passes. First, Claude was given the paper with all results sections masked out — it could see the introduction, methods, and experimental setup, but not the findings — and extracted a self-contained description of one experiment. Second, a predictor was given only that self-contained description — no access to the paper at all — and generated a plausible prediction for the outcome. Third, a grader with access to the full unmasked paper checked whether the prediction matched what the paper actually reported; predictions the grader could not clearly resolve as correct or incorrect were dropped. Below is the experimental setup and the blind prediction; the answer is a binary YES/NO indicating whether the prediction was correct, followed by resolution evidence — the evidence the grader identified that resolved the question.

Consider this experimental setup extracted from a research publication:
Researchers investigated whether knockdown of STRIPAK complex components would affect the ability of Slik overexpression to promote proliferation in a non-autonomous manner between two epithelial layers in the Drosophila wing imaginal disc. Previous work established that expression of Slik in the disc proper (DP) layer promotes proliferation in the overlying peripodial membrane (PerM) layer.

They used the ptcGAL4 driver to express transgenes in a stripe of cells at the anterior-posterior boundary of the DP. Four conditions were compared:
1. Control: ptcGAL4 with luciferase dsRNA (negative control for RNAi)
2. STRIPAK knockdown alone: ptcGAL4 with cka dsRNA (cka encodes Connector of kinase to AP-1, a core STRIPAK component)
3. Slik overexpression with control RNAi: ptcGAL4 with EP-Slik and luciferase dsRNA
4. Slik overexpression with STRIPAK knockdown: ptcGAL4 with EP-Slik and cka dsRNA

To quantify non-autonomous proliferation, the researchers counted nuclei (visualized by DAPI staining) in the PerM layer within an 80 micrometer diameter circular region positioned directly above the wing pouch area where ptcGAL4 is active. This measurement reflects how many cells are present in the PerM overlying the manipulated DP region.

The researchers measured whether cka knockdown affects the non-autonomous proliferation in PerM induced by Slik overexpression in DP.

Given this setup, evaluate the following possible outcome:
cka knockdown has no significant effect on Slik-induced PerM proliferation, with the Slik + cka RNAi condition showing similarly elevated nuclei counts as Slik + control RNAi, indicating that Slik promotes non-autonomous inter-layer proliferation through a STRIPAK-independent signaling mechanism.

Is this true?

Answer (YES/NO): NO